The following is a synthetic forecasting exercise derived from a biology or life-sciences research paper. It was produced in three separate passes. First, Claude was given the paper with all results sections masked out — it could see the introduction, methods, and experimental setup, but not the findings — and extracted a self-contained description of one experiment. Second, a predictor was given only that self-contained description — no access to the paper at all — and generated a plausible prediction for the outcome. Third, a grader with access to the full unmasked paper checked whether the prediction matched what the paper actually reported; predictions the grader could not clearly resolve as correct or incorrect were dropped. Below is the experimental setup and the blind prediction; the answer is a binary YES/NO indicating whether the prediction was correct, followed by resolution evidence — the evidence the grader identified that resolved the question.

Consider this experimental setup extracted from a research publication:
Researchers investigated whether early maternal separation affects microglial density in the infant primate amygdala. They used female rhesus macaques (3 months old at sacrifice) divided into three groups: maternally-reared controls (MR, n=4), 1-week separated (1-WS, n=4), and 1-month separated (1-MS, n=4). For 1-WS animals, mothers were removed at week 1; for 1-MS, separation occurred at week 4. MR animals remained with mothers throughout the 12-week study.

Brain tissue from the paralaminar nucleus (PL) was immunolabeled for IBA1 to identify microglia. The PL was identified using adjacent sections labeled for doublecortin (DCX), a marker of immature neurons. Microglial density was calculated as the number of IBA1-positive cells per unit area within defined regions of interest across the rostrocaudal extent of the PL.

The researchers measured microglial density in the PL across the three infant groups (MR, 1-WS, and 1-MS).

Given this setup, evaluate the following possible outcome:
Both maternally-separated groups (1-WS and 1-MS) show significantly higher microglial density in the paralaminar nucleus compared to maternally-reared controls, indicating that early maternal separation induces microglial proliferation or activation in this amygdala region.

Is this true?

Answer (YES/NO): NO